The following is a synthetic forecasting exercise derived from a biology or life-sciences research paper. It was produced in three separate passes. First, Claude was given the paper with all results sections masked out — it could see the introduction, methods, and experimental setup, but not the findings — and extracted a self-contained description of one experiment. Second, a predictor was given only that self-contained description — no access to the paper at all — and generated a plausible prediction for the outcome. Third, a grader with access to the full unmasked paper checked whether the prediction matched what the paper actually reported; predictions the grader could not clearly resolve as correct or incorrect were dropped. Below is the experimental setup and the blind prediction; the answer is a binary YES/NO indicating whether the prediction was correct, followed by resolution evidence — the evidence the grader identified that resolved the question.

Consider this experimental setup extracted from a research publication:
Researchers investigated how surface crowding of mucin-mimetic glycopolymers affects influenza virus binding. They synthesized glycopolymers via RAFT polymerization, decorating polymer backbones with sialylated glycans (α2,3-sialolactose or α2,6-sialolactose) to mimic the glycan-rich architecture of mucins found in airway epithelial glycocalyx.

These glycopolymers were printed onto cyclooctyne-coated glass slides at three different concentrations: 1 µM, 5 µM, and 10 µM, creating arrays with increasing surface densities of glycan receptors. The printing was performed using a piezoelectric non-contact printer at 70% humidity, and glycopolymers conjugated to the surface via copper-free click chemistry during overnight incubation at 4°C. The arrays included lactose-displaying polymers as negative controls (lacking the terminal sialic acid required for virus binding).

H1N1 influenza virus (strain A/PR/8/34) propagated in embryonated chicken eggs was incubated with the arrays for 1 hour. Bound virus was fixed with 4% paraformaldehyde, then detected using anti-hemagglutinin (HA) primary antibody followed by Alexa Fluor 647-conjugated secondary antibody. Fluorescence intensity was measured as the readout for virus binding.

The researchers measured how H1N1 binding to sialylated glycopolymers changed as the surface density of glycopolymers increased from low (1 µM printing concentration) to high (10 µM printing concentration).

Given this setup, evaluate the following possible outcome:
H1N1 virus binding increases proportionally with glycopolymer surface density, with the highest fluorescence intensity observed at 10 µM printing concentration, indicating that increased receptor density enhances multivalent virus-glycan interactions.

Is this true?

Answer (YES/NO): NO